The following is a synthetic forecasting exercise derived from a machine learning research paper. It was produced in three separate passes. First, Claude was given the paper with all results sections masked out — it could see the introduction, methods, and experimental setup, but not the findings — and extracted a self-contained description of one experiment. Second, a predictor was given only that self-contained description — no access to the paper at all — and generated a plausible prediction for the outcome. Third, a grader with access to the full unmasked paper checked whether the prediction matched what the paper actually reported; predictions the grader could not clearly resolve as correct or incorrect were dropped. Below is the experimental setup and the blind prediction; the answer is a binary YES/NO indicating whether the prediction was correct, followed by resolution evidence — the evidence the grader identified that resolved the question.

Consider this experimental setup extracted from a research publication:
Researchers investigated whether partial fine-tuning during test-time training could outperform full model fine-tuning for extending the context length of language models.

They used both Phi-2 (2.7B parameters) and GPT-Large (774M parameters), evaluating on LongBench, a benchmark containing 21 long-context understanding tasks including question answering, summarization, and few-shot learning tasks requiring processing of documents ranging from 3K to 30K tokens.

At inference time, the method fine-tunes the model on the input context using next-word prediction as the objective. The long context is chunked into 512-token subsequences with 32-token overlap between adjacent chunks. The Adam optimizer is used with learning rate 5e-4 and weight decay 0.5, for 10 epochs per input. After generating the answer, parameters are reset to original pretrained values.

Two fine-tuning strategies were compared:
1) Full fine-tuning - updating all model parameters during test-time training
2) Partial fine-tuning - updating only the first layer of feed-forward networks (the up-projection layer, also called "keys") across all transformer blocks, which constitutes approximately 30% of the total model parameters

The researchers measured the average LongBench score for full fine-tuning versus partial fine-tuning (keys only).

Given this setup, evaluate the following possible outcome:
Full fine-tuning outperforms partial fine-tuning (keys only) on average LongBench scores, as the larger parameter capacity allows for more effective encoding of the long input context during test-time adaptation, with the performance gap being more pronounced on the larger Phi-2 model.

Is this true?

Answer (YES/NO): NO